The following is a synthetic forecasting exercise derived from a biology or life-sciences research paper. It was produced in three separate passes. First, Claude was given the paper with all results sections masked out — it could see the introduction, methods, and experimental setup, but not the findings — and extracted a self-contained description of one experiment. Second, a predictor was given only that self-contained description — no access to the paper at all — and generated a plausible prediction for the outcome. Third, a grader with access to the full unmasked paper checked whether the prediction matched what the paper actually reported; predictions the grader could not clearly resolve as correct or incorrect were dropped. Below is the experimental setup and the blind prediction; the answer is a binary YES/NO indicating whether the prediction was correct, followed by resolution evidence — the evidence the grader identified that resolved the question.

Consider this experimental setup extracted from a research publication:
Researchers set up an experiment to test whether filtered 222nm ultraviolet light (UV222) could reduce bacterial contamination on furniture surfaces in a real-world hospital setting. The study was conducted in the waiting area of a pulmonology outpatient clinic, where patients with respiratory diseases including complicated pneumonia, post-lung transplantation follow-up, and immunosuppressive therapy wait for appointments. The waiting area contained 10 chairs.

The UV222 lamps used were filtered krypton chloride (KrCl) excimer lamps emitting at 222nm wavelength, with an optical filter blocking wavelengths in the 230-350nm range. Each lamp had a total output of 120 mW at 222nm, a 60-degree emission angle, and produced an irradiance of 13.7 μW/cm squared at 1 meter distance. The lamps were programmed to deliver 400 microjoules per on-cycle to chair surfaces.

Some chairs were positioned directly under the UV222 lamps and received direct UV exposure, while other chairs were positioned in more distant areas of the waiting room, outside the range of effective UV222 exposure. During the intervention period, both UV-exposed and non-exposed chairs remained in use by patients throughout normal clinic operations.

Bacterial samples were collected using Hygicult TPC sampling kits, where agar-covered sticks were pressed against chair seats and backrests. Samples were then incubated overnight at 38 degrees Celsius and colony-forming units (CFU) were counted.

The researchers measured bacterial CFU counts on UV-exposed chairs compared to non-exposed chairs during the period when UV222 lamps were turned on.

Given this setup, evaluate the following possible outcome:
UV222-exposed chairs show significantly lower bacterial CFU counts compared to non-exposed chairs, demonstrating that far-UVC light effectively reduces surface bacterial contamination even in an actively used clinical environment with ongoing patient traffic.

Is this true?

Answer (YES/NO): YES